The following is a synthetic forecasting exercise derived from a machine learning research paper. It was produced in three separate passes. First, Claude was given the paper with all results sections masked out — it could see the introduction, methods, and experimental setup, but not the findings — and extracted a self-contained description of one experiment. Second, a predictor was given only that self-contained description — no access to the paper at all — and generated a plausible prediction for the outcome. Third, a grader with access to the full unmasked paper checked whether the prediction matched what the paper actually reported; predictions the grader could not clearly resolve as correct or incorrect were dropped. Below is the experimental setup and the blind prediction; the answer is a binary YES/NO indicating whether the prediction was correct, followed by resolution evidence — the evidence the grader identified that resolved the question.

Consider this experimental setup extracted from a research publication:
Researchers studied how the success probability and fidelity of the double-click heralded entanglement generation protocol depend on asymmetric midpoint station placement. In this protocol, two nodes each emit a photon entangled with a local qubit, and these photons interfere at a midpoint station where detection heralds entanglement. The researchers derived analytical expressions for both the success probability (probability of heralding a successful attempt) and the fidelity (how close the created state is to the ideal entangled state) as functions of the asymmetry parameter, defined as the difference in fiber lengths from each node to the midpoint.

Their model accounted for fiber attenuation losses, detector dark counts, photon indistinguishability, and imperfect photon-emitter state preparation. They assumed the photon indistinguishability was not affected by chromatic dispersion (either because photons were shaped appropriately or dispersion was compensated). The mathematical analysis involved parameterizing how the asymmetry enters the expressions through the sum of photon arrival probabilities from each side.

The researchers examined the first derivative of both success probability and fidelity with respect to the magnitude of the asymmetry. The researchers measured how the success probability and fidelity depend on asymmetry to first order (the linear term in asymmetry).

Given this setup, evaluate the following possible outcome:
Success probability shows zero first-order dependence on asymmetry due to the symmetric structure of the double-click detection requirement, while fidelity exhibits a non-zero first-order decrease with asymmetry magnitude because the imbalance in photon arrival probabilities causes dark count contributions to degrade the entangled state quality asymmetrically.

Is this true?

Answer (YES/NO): NO